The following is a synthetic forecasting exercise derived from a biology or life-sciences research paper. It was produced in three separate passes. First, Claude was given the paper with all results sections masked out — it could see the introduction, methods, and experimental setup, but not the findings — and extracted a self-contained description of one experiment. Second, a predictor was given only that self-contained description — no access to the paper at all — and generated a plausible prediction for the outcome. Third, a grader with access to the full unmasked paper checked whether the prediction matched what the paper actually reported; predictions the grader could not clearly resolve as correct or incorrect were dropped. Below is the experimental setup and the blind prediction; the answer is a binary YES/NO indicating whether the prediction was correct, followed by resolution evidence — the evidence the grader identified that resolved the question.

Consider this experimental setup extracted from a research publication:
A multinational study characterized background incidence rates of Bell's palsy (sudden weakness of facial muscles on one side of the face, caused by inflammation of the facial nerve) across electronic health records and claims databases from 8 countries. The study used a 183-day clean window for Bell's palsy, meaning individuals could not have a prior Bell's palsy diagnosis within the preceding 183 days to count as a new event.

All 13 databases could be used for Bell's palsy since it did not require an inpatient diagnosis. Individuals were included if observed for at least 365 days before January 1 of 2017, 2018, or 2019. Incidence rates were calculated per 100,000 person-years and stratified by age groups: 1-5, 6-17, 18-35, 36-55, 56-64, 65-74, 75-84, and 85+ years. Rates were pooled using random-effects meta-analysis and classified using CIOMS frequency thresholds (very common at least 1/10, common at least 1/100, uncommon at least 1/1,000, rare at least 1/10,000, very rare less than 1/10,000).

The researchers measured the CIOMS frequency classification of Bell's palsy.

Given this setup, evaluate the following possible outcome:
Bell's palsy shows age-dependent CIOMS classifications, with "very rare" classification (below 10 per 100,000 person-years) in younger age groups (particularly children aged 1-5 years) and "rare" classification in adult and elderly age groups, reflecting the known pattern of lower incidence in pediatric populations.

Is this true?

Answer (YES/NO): NO